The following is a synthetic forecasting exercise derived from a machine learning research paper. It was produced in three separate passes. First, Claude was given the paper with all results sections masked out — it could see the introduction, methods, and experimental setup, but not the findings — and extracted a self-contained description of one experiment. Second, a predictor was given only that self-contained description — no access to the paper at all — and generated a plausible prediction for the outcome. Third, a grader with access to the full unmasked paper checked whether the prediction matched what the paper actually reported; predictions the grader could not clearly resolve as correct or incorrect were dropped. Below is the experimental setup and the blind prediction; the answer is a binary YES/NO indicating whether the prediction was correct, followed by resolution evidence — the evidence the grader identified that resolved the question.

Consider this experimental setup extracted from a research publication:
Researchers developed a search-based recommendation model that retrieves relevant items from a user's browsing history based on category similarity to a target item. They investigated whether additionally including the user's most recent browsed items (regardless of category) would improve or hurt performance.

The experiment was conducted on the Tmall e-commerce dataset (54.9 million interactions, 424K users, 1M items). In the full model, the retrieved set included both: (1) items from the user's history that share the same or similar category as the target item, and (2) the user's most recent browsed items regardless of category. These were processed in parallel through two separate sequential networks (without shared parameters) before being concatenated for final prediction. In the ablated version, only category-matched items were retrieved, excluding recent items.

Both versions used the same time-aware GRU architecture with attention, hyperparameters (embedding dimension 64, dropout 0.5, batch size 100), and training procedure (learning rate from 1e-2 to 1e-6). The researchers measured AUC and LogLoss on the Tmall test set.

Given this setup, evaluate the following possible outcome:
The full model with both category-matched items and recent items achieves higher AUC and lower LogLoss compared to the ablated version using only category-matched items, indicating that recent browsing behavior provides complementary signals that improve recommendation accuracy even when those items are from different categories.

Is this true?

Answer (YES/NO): YES